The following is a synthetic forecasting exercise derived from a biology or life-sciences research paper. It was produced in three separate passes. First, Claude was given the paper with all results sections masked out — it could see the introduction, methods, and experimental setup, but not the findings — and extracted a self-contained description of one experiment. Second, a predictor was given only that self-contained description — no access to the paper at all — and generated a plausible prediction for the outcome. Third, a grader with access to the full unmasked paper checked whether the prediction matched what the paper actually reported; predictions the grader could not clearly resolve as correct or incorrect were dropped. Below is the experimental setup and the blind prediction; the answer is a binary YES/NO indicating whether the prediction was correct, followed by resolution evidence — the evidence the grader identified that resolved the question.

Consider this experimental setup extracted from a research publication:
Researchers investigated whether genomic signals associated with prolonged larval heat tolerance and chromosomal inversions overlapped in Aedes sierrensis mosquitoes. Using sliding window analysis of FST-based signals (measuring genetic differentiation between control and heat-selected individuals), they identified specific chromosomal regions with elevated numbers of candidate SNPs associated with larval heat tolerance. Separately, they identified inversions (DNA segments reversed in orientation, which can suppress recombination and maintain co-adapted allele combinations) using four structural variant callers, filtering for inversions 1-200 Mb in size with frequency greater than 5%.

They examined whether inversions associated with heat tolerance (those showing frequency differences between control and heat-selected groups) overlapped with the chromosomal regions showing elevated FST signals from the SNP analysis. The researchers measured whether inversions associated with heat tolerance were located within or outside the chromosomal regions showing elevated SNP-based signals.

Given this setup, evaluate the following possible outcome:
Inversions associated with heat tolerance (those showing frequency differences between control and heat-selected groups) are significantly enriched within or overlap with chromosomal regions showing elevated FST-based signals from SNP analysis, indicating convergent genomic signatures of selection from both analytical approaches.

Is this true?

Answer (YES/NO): YES